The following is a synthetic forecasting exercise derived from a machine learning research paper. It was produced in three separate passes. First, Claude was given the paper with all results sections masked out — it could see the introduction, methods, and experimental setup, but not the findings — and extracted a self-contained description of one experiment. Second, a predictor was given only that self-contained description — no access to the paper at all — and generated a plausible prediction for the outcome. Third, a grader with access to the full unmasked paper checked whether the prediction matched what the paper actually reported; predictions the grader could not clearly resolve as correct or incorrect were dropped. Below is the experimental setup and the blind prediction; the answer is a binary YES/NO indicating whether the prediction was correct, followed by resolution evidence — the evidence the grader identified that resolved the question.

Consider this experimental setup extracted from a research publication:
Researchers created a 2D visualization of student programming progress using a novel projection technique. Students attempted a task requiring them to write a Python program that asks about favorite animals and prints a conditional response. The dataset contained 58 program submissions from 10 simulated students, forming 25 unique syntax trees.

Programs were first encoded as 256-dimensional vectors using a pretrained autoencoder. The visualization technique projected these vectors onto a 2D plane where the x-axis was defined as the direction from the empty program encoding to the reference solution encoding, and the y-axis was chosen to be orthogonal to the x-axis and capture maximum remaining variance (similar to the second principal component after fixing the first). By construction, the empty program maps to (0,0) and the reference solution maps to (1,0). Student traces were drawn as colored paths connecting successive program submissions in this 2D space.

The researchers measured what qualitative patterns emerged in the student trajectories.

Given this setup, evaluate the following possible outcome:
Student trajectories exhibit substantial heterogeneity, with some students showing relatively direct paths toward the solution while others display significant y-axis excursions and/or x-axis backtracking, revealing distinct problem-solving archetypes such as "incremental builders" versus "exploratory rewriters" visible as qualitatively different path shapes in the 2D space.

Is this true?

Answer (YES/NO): NO